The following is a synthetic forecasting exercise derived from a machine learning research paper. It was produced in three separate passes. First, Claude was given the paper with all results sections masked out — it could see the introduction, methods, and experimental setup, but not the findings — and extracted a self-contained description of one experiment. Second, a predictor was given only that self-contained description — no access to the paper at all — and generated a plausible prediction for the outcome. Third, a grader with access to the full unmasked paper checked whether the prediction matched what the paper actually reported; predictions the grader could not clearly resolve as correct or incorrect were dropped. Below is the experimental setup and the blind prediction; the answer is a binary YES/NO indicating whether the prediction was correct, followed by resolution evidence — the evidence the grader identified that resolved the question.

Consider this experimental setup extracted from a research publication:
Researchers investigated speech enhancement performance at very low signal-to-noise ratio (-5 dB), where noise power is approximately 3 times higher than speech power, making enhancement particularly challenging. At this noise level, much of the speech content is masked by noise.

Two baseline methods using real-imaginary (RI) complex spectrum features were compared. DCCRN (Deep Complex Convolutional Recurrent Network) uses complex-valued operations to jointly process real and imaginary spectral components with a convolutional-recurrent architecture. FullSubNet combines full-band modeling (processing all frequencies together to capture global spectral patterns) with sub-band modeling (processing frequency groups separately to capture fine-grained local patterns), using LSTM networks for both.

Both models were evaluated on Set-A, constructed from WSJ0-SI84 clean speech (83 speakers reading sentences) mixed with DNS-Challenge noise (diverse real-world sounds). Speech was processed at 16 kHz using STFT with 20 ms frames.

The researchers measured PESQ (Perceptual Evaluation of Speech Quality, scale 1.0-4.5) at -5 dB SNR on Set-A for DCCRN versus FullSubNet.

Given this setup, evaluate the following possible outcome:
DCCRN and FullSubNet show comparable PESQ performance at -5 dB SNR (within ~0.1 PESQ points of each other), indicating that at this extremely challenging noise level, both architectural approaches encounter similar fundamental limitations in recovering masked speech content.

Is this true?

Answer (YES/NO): NO